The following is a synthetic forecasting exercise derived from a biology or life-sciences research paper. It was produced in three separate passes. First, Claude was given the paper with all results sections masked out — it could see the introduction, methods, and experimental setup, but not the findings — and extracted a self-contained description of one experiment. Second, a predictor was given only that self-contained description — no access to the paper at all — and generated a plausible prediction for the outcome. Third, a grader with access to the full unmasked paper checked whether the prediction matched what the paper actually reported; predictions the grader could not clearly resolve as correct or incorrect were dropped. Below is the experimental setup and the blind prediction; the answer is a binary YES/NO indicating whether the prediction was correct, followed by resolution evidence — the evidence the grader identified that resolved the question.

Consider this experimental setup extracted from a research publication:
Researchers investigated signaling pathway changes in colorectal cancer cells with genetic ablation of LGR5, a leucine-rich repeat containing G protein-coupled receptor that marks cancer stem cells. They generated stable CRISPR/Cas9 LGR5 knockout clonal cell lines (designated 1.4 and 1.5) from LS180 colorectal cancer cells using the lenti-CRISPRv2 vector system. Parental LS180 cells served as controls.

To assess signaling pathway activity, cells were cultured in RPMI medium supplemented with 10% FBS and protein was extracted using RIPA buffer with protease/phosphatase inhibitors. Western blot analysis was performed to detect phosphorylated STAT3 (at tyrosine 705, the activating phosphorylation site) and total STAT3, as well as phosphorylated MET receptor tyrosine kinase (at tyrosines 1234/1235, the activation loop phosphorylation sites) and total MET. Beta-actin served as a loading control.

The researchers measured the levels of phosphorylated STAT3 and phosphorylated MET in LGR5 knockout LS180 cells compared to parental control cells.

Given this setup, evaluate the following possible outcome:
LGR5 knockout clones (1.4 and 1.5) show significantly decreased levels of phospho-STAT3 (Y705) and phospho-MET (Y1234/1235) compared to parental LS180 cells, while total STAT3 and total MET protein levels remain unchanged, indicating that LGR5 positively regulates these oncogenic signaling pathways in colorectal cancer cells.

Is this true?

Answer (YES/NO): NO